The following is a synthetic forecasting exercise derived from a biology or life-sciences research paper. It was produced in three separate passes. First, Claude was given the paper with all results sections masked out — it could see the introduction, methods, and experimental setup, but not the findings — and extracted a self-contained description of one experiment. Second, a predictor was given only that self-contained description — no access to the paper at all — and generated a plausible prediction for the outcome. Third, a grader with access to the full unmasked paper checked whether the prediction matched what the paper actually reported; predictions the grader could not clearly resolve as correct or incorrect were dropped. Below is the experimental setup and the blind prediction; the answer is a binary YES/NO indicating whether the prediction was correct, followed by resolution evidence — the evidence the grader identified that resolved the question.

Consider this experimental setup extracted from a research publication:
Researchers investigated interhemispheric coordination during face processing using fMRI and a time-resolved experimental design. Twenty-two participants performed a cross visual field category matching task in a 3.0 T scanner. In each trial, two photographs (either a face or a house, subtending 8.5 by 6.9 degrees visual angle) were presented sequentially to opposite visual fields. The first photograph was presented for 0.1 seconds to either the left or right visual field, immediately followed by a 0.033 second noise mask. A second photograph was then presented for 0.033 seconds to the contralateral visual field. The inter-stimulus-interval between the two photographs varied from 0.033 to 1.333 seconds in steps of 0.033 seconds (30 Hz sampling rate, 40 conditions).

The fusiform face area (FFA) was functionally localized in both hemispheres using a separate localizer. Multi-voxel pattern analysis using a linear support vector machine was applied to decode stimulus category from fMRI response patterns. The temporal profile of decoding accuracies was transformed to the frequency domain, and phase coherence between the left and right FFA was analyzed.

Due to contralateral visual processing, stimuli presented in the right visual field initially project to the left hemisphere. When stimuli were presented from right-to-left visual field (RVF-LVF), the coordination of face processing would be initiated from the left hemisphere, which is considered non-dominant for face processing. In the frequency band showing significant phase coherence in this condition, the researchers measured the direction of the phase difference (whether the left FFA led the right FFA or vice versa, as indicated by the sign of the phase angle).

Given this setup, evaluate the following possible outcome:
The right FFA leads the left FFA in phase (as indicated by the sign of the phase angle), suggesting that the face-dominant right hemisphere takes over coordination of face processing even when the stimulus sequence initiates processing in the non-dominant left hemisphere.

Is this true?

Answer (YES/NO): NO